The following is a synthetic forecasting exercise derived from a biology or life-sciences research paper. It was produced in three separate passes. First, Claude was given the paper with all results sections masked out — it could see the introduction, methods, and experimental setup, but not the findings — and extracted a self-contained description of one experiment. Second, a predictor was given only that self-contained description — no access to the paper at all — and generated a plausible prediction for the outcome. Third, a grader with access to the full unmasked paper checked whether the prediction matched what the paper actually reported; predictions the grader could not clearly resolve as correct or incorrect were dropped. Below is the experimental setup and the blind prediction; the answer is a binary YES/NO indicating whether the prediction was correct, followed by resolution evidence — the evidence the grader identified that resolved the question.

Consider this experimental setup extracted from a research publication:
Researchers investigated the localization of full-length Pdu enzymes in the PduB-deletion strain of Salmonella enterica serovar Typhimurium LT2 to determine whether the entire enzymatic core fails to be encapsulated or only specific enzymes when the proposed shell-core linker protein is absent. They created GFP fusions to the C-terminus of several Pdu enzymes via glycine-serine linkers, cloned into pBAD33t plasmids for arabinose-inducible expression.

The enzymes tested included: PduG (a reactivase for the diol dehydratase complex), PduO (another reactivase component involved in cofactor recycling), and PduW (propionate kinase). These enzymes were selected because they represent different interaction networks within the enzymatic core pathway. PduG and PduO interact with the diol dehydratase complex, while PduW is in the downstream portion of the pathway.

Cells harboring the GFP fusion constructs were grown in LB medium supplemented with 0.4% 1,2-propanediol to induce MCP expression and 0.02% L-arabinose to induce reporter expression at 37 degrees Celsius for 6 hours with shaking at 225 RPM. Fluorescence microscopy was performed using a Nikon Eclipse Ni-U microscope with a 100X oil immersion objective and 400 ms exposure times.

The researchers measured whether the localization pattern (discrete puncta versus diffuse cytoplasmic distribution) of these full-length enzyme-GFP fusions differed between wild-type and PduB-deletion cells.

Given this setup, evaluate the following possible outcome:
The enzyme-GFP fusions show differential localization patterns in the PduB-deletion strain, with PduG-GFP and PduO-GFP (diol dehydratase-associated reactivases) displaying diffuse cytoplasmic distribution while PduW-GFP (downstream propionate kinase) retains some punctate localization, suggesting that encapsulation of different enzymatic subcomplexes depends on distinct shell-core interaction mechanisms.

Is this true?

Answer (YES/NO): NO